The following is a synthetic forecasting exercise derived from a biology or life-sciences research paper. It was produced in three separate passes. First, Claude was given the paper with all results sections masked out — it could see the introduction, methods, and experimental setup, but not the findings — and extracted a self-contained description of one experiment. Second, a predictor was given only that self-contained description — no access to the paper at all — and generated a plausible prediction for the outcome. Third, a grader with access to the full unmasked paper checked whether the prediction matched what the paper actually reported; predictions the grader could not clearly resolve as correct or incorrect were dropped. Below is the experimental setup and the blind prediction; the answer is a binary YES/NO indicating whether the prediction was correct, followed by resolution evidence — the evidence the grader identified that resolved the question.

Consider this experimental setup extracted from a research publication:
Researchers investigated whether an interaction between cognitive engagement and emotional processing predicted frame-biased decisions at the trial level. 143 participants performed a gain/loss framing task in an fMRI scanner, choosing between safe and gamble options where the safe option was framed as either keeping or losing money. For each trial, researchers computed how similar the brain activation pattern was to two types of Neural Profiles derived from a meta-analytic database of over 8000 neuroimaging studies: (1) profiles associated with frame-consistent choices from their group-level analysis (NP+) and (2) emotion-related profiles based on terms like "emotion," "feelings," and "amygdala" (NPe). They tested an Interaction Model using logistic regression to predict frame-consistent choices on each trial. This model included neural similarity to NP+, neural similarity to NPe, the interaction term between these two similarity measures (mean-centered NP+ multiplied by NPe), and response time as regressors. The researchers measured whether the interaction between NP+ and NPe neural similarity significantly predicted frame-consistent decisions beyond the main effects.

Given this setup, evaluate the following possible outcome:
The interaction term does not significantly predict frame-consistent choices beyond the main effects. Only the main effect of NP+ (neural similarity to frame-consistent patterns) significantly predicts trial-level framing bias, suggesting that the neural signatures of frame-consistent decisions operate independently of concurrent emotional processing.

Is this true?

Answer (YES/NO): YES